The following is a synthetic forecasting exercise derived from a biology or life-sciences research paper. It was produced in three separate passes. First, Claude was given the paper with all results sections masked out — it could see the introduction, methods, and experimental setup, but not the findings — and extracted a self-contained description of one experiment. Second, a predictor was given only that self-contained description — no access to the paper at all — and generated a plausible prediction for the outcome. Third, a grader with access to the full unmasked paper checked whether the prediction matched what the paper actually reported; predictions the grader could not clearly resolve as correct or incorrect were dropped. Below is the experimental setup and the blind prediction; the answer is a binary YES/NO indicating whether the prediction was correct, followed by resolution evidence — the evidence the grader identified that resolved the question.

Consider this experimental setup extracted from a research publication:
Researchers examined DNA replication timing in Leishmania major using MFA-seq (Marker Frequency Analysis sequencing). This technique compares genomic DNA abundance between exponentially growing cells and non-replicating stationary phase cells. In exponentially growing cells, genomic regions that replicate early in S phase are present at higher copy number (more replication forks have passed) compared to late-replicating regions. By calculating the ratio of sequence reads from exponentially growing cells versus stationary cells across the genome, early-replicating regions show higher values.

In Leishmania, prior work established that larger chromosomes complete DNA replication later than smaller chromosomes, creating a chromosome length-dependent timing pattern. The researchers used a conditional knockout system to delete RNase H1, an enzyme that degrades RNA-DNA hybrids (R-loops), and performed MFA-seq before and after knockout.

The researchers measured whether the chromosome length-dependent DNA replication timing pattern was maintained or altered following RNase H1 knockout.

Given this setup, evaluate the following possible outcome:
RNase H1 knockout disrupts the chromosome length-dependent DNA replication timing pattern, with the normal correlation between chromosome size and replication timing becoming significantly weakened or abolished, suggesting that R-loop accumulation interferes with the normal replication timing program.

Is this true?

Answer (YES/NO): YES